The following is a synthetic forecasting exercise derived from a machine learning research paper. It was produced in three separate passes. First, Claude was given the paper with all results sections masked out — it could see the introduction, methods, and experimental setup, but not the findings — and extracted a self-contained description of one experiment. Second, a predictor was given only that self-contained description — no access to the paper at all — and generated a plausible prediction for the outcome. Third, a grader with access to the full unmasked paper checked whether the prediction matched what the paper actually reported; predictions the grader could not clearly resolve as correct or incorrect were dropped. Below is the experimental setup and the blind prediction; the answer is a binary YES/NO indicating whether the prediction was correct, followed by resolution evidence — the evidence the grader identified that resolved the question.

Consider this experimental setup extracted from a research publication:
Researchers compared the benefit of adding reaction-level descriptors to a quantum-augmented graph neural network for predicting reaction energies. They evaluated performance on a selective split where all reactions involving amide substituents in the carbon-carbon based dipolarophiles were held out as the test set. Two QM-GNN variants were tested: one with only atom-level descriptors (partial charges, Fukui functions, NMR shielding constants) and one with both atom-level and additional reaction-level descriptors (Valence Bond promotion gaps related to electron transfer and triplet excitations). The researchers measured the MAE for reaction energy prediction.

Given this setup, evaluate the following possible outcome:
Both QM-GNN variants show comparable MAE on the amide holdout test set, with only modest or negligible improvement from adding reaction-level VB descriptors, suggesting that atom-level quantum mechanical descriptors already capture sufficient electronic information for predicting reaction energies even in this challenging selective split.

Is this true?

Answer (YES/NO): YES